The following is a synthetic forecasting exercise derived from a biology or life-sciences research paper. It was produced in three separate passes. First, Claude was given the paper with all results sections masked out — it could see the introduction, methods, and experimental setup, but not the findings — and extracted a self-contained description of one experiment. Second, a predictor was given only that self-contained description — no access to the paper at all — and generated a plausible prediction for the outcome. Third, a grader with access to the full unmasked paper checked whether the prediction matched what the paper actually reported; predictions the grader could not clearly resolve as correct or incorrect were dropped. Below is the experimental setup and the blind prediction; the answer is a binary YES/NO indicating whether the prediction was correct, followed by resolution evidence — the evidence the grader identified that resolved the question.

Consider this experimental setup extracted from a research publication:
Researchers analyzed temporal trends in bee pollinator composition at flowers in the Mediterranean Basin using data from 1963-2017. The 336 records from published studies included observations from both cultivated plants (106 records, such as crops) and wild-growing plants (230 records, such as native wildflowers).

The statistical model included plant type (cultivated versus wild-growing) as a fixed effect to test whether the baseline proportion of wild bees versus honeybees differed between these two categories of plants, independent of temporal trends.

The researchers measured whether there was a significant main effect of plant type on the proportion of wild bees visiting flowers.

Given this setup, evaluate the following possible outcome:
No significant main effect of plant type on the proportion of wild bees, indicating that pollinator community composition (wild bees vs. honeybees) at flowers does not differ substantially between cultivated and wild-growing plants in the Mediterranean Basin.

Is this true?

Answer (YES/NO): NO